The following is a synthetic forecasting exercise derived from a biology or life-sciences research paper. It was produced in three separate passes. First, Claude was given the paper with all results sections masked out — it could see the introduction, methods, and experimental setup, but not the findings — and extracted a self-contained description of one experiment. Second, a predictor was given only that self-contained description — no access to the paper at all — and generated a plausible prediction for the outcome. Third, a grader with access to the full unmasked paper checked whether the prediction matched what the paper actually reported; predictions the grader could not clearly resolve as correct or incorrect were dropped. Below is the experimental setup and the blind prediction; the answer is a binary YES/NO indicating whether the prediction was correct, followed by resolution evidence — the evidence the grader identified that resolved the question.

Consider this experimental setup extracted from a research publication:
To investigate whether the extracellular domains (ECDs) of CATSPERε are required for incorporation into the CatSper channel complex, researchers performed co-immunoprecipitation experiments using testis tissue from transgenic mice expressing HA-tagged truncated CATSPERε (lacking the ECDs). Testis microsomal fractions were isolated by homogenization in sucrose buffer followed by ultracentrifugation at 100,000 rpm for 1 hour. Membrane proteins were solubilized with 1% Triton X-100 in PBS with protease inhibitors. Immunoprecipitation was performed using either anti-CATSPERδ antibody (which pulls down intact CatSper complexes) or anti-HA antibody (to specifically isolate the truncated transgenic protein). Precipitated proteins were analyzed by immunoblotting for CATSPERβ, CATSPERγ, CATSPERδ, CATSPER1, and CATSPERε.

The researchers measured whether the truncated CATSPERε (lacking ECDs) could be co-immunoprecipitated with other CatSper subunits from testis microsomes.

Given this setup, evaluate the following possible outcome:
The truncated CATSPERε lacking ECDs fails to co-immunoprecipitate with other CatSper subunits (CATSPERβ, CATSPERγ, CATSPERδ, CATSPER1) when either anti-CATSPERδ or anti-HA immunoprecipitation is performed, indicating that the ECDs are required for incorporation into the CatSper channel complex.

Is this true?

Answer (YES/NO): YES